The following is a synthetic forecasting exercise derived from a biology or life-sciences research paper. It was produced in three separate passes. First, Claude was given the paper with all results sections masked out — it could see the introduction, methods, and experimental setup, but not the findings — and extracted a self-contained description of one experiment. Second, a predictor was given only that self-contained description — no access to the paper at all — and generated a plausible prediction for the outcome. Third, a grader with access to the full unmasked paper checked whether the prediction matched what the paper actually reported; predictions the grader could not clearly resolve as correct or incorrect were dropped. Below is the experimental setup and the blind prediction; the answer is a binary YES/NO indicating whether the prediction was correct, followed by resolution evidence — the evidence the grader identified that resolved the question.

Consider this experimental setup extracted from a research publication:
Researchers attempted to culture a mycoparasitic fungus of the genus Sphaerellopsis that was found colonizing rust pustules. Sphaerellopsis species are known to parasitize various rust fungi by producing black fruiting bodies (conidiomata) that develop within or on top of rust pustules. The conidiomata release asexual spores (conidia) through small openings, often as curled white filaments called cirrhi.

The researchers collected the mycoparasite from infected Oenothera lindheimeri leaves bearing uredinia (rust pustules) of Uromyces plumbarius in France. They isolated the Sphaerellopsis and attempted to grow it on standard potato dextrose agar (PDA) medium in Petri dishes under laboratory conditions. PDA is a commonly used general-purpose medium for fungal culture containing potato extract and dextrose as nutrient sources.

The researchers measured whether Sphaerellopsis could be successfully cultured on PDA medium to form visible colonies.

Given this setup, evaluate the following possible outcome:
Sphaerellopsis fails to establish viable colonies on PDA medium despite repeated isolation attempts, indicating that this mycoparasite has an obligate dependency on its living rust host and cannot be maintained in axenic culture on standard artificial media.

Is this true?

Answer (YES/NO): NO